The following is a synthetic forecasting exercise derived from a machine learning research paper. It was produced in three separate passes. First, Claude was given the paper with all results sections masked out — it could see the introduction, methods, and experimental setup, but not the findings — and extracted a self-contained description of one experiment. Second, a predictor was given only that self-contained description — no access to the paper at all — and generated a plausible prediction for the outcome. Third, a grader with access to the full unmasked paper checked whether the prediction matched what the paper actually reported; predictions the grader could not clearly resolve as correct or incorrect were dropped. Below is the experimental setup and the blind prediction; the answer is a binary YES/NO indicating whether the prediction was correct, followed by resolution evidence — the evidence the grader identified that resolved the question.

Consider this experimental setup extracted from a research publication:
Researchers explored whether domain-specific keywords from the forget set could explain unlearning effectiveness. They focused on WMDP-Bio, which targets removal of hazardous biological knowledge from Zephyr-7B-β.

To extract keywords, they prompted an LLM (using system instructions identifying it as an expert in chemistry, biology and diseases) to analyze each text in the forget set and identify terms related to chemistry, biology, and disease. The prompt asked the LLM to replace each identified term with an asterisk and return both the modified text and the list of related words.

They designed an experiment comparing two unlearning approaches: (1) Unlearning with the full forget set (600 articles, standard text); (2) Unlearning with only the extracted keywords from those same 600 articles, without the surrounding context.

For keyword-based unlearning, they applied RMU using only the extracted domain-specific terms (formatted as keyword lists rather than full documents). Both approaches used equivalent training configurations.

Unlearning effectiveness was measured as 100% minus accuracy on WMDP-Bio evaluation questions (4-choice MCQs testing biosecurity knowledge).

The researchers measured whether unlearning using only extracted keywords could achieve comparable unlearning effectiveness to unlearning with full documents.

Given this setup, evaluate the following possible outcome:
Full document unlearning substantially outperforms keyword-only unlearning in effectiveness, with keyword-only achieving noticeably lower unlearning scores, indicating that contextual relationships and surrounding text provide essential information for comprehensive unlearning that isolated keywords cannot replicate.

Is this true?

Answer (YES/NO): NO